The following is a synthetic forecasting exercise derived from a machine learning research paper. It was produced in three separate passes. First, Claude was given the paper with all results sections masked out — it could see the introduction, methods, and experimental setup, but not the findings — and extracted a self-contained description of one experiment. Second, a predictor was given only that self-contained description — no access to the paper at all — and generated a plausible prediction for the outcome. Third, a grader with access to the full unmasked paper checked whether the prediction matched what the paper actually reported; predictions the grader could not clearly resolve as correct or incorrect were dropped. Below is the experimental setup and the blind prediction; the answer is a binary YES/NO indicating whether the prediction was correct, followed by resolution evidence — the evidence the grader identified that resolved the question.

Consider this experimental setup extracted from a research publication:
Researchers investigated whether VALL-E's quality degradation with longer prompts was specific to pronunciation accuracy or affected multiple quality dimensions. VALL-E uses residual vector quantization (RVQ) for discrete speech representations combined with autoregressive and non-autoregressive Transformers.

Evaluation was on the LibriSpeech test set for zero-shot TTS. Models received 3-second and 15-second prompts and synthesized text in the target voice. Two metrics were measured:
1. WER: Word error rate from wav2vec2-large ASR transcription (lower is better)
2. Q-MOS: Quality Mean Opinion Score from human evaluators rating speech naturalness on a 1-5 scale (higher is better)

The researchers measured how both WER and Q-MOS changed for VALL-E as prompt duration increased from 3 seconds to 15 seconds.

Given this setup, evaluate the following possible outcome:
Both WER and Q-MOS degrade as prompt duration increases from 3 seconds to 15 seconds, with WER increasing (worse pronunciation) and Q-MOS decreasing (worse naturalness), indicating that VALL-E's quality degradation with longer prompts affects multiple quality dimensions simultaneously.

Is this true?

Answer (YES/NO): YES